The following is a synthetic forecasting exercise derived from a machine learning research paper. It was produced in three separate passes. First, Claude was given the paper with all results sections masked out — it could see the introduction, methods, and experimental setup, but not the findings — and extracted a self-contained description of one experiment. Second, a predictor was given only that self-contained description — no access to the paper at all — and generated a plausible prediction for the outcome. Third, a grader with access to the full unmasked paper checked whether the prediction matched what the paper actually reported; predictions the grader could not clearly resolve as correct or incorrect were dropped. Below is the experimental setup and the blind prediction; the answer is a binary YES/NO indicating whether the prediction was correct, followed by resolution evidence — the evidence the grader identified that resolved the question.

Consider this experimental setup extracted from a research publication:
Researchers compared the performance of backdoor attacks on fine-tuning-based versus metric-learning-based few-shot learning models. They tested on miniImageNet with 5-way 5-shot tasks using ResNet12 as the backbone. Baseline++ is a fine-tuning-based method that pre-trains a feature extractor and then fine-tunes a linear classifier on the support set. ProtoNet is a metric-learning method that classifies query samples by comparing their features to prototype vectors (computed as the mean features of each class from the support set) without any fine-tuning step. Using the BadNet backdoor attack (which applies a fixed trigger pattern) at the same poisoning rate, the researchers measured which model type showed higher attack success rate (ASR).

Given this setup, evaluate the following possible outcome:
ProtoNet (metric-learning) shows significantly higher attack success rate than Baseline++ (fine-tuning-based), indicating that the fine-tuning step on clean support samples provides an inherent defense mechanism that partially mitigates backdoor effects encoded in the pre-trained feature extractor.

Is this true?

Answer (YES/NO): NO